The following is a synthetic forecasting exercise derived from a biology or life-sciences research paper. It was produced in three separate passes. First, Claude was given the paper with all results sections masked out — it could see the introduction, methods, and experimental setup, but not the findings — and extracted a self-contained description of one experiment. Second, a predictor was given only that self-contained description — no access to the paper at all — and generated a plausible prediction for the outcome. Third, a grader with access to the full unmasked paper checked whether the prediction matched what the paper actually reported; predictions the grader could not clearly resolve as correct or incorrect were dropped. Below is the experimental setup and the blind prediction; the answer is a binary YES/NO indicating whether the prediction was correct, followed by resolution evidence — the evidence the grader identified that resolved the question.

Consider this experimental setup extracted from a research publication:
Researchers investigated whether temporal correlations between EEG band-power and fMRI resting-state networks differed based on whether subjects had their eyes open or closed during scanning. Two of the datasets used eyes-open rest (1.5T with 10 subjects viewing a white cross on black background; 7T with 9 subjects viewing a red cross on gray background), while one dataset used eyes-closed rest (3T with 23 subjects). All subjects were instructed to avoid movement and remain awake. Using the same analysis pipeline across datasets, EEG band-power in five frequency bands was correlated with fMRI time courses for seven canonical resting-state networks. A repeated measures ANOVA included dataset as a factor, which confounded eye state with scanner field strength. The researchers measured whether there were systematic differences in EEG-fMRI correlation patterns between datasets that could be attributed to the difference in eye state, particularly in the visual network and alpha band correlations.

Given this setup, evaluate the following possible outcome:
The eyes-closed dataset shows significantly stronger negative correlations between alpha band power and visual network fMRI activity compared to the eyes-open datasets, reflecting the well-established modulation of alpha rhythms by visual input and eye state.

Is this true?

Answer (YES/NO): NO